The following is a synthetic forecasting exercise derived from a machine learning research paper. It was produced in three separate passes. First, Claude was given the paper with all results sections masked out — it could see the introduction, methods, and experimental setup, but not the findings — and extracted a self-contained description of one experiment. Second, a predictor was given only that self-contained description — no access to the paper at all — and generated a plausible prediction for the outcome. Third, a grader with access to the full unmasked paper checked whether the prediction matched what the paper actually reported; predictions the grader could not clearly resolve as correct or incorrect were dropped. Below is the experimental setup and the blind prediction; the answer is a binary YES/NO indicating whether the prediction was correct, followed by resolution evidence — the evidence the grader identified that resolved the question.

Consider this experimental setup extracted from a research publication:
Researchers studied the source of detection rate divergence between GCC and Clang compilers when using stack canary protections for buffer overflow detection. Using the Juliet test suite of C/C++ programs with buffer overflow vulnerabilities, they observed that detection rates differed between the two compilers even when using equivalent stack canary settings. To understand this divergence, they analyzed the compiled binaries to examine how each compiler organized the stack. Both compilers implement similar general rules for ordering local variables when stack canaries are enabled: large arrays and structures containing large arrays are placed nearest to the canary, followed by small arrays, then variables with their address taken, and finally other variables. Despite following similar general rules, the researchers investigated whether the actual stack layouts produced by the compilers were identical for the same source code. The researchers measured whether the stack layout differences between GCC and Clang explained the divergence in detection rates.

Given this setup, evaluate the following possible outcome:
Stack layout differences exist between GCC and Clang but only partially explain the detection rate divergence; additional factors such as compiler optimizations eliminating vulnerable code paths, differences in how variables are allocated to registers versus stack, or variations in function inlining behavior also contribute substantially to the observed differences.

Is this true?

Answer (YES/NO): NO